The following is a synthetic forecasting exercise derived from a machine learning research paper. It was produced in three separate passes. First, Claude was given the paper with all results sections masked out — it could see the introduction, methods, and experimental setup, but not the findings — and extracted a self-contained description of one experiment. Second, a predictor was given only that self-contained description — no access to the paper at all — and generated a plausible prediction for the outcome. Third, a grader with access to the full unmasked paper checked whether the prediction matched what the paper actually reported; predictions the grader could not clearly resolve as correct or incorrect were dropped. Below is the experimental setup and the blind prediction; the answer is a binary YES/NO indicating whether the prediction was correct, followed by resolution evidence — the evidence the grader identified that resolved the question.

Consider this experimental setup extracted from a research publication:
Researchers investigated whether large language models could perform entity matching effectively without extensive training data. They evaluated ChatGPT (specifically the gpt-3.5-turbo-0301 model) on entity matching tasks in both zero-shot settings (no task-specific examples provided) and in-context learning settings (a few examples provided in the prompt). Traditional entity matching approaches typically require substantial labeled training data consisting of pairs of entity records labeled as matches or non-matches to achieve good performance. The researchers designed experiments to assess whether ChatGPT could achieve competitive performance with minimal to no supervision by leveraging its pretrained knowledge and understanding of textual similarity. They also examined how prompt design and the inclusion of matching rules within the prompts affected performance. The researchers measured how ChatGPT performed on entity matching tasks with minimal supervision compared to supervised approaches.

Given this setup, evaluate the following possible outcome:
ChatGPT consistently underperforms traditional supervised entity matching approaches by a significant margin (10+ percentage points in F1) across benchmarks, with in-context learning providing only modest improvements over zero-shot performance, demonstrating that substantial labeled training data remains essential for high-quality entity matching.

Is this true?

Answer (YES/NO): NO